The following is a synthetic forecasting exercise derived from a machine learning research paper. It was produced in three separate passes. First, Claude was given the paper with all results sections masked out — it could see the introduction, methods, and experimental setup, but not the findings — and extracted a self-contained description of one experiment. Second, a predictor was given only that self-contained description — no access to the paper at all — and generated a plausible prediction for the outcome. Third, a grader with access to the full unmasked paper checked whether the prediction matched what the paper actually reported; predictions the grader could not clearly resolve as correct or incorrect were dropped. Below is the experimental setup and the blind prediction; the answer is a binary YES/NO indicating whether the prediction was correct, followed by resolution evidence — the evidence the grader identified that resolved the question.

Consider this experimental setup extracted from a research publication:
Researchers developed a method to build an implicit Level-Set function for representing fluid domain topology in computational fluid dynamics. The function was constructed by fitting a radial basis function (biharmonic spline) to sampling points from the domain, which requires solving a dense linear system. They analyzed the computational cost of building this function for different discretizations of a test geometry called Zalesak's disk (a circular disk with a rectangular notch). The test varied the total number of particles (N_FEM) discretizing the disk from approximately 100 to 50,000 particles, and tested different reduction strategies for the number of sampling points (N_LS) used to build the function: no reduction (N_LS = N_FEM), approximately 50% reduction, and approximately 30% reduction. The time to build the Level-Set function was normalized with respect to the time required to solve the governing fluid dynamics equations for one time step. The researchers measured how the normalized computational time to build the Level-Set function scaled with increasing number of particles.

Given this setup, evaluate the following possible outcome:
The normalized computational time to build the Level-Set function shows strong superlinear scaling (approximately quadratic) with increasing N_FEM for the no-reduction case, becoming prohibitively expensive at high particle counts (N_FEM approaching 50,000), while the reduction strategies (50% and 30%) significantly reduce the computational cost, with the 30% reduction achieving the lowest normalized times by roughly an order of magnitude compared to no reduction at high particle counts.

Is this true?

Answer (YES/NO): NO